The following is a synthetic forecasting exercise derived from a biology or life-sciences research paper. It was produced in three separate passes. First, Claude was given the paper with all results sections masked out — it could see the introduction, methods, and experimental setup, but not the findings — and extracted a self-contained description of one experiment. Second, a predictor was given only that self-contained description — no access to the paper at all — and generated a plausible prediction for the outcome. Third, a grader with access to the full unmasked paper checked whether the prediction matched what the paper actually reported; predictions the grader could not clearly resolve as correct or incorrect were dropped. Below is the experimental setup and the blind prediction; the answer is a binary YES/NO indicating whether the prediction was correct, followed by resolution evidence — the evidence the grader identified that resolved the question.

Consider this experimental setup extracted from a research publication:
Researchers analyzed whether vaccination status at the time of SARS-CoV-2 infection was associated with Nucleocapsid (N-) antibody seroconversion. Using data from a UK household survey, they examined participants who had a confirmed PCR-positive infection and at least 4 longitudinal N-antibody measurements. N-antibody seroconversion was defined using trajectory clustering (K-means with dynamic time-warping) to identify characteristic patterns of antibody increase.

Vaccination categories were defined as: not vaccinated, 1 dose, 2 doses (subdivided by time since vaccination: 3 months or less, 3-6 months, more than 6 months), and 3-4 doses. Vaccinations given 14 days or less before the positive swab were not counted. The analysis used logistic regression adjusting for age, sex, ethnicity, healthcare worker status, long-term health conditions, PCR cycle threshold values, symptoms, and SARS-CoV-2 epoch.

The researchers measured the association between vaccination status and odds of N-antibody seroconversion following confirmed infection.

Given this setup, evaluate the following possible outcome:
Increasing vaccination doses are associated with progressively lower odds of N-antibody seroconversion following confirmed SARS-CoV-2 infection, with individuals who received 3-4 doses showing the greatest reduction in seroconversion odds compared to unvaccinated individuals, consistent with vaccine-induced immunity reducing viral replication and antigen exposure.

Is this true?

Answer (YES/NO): YES